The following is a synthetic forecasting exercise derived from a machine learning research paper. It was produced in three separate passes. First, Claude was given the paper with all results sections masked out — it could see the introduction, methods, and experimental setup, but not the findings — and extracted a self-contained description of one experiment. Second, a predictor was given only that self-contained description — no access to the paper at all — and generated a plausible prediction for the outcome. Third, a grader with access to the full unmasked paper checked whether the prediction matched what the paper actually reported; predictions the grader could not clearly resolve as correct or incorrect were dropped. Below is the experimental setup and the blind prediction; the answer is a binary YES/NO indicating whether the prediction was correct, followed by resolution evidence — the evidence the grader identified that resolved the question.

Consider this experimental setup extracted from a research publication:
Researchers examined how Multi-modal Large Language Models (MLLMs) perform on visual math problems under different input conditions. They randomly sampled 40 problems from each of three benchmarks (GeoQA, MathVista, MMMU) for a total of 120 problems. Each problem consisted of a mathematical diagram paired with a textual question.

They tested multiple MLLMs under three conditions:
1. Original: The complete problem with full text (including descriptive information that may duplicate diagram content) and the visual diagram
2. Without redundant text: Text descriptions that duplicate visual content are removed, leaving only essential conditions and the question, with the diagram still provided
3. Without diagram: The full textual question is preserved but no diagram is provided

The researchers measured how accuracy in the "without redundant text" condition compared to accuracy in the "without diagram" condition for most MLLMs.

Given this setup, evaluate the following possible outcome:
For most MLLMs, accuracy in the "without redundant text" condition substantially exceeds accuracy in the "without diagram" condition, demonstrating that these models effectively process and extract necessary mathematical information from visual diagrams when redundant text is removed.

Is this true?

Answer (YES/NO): NO